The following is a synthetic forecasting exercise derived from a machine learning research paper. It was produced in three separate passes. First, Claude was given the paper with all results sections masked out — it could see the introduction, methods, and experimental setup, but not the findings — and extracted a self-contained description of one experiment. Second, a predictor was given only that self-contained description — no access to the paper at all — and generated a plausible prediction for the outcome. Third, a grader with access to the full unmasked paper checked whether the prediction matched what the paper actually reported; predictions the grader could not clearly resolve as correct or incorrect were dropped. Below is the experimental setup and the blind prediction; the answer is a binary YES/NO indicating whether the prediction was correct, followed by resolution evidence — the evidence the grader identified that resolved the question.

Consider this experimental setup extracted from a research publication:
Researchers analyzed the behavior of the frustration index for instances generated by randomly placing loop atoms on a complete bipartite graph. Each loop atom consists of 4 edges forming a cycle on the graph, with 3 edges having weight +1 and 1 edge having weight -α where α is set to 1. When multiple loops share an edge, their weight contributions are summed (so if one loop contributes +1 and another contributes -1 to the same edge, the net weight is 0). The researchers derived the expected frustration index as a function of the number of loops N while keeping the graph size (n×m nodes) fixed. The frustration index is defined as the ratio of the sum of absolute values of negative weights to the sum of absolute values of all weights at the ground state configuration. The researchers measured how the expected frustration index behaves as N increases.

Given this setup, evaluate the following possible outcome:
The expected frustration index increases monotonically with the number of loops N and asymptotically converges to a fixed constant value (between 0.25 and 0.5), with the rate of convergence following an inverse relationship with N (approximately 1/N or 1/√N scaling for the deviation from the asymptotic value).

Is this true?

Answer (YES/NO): NO